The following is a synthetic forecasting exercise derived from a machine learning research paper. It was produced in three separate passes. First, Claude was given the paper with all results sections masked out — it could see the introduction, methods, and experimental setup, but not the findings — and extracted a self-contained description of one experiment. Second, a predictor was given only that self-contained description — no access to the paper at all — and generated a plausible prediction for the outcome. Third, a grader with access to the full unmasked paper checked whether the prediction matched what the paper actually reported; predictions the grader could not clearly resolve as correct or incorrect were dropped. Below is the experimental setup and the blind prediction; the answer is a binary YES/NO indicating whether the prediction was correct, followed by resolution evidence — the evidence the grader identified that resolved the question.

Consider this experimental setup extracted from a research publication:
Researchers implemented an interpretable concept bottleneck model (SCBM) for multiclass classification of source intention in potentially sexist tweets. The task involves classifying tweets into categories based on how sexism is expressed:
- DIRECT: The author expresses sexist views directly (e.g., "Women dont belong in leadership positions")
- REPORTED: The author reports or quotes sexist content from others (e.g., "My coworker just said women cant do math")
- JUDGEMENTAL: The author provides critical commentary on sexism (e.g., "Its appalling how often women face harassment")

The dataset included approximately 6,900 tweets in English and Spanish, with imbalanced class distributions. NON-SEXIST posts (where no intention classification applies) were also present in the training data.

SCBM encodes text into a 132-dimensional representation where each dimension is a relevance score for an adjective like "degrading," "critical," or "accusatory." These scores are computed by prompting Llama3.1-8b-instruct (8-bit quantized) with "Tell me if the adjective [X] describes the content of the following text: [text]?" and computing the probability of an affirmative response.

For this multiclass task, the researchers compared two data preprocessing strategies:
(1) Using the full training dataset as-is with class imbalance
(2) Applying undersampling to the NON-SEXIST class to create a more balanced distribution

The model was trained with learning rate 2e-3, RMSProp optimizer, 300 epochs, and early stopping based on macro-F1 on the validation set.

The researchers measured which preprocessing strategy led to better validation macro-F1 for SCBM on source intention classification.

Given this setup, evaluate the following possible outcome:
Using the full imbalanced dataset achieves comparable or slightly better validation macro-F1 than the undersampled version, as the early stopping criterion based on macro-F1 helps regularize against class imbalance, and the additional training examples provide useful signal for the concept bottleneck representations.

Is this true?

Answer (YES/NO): NO